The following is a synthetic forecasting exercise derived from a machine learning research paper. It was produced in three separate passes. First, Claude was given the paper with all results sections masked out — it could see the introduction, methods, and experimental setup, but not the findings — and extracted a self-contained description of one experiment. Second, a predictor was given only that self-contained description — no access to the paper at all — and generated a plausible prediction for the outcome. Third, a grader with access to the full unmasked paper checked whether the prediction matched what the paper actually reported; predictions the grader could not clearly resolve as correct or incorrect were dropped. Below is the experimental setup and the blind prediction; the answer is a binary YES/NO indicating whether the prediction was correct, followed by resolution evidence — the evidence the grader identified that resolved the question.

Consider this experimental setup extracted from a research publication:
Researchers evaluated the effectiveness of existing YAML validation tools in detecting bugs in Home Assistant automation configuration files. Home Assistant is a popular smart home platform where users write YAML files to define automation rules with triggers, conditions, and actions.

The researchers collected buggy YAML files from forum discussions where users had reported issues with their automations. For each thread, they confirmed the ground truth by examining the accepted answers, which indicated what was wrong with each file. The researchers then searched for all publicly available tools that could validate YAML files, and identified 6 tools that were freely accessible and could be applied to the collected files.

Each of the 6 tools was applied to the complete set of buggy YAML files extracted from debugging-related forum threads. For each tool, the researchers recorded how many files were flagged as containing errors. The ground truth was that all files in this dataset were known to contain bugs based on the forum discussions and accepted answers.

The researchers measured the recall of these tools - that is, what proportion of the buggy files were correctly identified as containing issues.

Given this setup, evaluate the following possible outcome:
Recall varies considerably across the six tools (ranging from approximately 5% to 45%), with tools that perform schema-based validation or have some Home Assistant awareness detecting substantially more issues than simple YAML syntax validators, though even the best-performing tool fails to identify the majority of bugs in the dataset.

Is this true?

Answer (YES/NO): NO